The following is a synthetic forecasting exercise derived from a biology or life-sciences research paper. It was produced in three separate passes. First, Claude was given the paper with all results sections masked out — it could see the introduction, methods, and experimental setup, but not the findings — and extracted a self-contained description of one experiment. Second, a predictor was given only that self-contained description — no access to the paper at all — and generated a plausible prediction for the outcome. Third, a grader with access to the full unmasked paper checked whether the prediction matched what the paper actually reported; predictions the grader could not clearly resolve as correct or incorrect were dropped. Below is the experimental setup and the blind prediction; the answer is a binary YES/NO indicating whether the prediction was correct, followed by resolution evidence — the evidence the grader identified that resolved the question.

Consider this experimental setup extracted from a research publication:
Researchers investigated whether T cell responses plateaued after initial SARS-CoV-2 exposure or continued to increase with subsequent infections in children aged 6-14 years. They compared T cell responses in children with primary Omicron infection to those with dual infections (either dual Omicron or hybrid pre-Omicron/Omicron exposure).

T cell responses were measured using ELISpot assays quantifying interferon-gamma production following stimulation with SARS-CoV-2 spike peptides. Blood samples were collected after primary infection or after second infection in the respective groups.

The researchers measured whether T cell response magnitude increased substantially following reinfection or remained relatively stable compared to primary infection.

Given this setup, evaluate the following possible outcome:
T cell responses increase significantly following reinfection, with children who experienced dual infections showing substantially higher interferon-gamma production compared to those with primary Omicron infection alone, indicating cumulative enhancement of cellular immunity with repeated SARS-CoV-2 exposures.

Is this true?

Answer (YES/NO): NO